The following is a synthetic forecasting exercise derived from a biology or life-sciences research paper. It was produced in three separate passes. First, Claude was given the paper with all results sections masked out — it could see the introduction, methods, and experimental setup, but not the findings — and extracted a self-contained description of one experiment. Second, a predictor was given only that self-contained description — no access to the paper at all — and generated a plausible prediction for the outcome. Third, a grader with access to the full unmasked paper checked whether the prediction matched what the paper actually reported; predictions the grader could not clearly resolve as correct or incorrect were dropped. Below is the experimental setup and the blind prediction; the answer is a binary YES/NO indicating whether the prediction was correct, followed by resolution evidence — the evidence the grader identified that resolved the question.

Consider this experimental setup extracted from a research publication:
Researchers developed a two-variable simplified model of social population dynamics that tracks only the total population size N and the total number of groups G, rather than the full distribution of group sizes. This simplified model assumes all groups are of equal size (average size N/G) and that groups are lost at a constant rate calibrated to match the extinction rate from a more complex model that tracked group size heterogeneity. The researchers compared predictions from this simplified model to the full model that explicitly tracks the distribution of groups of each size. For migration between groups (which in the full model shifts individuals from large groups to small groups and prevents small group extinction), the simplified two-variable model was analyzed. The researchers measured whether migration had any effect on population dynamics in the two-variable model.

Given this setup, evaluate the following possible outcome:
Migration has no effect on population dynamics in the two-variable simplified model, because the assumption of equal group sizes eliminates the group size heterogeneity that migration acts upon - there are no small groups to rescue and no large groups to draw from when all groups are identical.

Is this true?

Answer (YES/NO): YES